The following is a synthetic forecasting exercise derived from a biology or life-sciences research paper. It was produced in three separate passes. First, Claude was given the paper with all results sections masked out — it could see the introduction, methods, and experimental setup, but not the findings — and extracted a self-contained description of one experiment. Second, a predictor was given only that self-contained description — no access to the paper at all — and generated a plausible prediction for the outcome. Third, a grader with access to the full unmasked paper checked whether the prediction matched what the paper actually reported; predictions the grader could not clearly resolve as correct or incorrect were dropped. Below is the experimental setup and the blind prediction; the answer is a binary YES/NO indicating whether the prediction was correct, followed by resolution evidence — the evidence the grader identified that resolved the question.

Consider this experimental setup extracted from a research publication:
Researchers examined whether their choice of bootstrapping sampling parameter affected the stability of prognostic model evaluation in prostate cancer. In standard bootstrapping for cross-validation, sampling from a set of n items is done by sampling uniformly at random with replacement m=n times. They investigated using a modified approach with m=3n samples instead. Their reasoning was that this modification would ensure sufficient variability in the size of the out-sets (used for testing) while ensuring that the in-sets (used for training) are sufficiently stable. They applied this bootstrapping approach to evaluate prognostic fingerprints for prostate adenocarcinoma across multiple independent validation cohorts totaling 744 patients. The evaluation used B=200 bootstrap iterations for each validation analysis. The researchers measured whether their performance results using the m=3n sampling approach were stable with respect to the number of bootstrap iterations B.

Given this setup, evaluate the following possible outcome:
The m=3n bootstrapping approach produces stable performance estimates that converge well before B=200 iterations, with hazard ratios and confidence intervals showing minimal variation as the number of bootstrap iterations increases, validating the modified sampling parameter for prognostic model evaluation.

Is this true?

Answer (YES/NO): NO